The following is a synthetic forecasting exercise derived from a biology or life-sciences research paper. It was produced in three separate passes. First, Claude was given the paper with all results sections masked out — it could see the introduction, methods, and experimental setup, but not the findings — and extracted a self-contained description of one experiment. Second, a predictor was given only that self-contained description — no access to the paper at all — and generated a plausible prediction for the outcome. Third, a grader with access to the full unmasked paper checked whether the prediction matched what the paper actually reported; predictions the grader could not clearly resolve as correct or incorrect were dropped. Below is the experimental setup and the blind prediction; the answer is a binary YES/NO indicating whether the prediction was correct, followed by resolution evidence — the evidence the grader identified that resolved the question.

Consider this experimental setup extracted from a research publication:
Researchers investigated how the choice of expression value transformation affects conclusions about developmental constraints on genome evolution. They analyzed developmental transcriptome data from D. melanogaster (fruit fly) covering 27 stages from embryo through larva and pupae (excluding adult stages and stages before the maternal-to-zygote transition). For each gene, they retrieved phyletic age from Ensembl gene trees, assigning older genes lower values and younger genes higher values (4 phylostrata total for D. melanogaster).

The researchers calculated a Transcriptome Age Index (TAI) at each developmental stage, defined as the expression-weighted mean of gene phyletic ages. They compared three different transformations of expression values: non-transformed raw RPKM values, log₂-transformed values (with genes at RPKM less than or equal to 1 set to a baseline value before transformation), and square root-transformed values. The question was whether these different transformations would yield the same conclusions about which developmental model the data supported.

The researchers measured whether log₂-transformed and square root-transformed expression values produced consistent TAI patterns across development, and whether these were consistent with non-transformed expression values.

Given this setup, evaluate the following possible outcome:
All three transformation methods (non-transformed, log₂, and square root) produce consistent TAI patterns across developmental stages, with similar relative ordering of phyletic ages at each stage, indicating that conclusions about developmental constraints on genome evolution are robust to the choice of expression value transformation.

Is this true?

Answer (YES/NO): NO